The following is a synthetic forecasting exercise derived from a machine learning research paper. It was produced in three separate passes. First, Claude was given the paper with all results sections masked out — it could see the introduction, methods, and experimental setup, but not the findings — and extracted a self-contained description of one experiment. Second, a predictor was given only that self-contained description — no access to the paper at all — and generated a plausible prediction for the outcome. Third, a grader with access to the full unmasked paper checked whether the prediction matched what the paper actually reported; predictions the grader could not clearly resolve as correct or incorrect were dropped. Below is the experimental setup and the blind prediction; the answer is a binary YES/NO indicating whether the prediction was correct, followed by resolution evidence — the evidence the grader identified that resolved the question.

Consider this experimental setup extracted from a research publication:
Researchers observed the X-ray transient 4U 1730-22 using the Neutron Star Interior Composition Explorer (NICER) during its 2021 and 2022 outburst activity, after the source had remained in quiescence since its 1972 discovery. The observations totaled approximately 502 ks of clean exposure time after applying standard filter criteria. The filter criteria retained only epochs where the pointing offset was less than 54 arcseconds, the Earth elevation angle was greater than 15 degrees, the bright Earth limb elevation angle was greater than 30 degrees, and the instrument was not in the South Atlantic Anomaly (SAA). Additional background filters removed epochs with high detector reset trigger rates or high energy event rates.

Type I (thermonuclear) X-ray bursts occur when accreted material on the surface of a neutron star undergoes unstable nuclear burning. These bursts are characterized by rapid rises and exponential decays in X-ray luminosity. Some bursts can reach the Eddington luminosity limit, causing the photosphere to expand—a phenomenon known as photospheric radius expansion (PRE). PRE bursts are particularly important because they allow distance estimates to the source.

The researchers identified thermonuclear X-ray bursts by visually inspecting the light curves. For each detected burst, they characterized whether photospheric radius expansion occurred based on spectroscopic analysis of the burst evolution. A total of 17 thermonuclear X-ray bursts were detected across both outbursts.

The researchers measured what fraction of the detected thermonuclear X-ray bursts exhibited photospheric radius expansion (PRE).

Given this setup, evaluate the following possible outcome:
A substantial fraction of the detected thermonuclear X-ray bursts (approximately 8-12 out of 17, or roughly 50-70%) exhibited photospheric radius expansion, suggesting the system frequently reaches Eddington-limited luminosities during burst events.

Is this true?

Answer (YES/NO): YES